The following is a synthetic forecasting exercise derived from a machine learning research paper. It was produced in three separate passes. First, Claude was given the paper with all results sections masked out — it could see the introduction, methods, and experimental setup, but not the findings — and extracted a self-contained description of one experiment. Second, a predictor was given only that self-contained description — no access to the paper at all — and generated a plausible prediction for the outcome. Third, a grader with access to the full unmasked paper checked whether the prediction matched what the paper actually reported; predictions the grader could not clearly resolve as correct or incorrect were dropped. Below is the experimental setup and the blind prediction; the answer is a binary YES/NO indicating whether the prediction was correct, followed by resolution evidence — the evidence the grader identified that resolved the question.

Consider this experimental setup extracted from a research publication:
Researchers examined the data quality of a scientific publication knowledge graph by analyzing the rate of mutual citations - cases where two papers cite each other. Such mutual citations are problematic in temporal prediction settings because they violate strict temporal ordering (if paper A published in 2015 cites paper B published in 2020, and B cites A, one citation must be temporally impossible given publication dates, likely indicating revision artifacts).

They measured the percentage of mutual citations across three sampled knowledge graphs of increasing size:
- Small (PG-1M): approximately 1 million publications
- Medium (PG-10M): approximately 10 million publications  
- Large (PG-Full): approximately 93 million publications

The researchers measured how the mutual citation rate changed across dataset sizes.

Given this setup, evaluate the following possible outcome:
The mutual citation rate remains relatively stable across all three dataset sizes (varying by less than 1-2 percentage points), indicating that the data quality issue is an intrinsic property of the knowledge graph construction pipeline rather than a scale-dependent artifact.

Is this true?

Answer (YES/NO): YES